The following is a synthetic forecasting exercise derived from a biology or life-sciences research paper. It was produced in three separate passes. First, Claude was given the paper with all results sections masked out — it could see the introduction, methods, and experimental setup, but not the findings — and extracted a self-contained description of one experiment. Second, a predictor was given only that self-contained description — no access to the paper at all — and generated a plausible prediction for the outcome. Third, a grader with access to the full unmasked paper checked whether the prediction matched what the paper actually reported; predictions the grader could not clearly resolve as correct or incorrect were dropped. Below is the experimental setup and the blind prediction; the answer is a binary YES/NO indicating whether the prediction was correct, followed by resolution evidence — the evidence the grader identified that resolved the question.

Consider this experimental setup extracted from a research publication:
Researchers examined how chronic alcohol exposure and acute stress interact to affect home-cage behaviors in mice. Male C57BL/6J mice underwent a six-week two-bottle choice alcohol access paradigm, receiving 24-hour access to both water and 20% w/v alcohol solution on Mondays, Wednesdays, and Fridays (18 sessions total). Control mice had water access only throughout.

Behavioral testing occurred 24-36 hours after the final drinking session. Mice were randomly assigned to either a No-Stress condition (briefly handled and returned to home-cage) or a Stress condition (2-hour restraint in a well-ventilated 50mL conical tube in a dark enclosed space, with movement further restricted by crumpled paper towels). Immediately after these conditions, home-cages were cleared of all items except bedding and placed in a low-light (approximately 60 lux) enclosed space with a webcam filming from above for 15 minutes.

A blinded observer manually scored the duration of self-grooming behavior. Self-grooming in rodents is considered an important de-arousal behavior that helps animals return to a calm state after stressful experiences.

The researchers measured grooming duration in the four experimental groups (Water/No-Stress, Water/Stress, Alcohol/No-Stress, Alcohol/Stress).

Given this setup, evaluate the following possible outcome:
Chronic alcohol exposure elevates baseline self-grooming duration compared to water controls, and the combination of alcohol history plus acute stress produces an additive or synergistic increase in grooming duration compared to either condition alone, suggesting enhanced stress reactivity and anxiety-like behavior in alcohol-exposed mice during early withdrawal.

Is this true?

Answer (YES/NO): NO